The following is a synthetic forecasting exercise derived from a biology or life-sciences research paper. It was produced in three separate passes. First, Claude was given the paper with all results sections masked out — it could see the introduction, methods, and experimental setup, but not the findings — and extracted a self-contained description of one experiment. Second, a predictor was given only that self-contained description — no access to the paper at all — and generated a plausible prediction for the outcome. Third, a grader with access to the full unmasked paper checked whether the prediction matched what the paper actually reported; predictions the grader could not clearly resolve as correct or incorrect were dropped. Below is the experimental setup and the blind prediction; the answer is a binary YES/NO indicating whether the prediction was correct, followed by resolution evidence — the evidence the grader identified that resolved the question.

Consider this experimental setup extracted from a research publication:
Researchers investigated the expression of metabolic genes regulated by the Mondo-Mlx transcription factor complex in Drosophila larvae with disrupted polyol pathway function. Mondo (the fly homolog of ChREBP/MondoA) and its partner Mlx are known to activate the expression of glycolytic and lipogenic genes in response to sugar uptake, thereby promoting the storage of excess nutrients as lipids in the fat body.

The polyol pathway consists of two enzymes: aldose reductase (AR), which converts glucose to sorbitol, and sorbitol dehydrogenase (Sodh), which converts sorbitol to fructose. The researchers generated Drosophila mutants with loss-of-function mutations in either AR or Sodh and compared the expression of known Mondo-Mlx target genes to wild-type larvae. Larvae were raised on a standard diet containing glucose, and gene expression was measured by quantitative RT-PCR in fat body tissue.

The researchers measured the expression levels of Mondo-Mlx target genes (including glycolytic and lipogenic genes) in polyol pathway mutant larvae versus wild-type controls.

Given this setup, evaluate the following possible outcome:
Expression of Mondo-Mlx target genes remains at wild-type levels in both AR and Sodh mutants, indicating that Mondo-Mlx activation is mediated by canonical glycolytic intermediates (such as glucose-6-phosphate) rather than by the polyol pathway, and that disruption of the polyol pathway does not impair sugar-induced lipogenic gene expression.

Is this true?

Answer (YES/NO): NO